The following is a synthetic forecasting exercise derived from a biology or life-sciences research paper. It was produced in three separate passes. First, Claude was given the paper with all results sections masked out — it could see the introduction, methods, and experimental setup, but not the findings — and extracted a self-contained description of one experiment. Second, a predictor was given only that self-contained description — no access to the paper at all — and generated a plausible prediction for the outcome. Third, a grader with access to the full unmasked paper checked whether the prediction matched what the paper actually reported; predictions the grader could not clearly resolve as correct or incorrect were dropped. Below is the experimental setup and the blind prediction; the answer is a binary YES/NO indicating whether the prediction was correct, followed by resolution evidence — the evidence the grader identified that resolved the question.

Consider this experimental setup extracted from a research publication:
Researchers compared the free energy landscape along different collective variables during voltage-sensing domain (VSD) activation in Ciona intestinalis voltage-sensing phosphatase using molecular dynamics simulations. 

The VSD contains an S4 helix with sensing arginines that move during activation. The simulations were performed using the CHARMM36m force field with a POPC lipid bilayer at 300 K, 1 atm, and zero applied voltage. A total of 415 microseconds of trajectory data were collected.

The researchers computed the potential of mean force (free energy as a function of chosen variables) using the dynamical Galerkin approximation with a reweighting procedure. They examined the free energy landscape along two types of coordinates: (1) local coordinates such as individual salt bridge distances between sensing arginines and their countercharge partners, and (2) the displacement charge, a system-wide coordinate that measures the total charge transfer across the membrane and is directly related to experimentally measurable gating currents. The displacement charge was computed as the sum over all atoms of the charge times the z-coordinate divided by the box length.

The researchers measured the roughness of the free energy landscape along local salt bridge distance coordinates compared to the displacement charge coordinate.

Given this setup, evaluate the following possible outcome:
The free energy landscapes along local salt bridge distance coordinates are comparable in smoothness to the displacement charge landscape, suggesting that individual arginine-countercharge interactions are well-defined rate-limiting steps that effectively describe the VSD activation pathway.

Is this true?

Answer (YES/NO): NO